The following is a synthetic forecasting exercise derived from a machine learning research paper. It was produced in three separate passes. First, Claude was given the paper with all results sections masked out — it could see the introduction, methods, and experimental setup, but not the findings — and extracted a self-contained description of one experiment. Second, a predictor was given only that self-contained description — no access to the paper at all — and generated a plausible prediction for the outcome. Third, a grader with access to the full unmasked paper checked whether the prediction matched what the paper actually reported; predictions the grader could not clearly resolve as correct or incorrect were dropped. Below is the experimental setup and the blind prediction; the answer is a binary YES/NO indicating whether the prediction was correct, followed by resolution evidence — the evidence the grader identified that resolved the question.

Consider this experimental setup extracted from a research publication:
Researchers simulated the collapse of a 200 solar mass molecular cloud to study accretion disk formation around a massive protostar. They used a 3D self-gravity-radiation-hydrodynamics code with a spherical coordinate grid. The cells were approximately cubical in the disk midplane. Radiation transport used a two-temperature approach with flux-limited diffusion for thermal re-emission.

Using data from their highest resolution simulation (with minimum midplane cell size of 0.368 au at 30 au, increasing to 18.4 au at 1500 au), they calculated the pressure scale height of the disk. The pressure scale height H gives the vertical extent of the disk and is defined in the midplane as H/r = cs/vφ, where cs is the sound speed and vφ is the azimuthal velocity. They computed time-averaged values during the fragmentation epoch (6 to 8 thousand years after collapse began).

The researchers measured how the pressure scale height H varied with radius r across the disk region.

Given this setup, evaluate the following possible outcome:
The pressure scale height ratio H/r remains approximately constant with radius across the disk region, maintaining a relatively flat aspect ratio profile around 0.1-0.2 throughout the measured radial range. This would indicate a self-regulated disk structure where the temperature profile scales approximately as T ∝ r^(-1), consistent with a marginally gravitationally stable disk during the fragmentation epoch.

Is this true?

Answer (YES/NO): NO